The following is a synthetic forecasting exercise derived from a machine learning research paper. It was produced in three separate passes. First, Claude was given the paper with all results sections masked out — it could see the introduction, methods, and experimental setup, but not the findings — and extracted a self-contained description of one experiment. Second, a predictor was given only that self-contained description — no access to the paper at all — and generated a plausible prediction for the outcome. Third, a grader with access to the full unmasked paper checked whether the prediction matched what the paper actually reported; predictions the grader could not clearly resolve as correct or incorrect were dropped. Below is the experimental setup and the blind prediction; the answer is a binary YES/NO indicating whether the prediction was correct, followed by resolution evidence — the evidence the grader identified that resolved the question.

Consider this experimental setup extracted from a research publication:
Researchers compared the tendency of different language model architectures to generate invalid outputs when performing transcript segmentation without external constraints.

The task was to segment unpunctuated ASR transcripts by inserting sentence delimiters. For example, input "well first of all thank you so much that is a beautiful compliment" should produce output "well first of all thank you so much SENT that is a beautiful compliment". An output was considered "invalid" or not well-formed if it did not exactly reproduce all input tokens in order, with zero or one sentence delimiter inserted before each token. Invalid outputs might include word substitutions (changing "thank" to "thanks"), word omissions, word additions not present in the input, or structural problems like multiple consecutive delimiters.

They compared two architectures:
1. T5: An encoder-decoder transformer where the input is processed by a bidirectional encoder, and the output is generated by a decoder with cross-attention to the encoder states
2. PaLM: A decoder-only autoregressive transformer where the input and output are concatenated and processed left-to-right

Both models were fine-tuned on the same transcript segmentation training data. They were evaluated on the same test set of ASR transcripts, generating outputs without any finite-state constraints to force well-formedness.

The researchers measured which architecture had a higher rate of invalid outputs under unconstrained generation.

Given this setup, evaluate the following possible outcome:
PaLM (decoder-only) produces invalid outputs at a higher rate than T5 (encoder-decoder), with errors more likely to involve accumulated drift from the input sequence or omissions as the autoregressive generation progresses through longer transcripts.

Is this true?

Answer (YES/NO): NO